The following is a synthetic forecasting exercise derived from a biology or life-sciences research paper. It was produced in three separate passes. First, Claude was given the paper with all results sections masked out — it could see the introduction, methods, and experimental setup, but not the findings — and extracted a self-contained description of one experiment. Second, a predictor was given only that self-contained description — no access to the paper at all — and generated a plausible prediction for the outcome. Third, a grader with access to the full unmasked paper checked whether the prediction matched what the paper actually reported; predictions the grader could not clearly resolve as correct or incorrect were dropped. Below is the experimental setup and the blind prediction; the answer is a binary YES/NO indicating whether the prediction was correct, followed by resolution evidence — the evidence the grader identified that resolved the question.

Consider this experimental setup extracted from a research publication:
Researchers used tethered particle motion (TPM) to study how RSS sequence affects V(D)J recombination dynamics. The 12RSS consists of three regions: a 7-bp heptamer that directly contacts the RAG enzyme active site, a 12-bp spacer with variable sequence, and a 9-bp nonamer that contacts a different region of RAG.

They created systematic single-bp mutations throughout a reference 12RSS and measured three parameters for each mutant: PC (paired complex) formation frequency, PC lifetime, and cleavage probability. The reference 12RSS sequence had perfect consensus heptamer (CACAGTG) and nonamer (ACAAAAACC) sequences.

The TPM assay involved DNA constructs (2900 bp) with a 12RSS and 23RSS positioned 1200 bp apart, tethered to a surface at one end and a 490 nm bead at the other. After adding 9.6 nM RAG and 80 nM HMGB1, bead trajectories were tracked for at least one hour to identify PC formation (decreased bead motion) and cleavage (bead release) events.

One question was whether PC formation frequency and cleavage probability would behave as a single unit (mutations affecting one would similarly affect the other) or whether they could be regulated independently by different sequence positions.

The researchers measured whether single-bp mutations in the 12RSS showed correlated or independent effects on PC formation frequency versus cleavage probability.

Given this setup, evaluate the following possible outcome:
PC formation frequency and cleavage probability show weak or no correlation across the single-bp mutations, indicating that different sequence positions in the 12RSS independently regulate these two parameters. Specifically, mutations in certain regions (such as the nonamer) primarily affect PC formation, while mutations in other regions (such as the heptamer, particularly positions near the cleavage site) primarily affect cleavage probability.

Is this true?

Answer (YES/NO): YES